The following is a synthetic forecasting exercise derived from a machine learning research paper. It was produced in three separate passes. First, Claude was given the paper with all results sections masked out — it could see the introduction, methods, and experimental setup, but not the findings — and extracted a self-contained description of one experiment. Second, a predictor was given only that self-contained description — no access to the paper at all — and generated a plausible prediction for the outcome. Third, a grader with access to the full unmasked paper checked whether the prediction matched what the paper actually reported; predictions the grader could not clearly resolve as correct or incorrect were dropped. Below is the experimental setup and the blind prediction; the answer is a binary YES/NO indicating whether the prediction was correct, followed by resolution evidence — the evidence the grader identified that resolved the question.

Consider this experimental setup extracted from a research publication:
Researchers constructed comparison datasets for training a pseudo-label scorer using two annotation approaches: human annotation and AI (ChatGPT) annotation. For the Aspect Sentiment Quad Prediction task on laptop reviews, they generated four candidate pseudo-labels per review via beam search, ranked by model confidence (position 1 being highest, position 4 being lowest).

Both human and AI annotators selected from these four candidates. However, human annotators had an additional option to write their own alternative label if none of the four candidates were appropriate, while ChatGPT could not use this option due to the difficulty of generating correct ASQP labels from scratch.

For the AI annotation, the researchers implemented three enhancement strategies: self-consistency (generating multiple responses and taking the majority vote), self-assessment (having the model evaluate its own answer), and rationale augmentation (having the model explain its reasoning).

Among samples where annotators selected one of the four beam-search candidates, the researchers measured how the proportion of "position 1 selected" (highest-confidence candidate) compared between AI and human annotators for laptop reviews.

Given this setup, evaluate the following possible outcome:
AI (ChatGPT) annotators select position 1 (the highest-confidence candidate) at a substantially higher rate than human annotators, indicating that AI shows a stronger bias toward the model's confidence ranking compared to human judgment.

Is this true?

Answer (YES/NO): NO